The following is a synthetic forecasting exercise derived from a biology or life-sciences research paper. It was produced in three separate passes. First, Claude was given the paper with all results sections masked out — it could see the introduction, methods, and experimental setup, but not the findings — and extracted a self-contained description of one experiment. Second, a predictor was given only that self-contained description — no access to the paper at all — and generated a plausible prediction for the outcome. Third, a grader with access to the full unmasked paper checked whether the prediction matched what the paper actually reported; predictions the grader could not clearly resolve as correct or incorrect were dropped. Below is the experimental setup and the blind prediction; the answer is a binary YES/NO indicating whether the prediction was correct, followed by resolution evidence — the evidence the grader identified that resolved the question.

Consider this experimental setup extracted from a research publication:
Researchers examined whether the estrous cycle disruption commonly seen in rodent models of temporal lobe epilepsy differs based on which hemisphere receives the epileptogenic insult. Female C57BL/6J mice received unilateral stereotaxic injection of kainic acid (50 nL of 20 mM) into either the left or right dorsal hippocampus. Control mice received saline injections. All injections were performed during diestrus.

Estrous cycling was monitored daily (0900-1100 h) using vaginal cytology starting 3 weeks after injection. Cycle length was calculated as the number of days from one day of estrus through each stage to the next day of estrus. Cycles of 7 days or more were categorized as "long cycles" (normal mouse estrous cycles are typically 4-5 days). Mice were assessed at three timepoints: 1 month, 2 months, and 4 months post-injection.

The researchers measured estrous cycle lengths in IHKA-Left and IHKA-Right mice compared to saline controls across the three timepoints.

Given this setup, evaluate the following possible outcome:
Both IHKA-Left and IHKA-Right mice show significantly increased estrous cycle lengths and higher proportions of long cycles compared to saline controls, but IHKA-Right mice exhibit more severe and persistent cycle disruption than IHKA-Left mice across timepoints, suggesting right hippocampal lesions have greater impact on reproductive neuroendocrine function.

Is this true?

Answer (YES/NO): NO